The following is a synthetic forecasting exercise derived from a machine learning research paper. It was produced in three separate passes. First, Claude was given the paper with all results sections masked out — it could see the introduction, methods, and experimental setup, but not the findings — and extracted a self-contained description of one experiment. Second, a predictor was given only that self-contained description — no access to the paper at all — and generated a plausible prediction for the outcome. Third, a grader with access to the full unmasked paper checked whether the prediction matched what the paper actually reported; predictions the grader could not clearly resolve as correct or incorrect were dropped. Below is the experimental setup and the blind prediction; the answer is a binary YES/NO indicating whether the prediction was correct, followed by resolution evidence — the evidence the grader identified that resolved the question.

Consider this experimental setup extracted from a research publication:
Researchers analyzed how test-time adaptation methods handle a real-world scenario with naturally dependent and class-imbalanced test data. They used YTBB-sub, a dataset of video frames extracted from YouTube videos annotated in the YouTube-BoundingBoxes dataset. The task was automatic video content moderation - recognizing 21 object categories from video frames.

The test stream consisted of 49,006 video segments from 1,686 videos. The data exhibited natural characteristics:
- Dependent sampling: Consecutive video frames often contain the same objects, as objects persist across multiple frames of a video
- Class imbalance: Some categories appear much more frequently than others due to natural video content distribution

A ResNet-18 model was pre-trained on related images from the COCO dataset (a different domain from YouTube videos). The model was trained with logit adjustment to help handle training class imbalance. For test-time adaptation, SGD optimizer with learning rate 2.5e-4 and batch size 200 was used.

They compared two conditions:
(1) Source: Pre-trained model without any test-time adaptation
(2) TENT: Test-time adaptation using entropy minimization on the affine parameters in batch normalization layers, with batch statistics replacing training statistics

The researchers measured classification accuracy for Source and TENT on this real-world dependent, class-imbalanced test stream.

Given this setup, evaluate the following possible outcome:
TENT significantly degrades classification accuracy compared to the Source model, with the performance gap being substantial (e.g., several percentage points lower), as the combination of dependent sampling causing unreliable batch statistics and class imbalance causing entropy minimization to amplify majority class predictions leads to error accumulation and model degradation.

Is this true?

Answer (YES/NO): YES